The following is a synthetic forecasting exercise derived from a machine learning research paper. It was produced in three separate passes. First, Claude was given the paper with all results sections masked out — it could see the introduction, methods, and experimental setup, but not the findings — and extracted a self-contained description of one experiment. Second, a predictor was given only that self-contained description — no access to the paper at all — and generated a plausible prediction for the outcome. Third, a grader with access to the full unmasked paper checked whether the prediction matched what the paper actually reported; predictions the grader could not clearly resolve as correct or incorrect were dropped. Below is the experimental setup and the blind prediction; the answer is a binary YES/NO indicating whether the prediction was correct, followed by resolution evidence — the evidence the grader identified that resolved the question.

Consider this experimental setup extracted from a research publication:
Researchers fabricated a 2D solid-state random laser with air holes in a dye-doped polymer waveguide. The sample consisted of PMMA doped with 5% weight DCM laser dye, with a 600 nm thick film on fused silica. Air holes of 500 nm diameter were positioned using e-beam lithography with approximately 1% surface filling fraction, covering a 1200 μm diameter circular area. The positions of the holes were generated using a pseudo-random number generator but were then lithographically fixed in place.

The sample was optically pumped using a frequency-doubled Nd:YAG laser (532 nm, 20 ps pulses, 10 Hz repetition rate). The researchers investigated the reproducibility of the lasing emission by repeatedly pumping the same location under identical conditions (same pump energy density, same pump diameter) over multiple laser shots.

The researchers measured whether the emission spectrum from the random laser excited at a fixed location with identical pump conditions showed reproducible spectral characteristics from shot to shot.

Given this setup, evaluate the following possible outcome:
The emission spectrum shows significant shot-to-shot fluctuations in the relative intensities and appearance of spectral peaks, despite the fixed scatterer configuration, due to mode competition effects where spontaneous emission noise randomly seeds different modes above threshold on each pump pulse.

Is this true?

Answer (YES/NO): NO